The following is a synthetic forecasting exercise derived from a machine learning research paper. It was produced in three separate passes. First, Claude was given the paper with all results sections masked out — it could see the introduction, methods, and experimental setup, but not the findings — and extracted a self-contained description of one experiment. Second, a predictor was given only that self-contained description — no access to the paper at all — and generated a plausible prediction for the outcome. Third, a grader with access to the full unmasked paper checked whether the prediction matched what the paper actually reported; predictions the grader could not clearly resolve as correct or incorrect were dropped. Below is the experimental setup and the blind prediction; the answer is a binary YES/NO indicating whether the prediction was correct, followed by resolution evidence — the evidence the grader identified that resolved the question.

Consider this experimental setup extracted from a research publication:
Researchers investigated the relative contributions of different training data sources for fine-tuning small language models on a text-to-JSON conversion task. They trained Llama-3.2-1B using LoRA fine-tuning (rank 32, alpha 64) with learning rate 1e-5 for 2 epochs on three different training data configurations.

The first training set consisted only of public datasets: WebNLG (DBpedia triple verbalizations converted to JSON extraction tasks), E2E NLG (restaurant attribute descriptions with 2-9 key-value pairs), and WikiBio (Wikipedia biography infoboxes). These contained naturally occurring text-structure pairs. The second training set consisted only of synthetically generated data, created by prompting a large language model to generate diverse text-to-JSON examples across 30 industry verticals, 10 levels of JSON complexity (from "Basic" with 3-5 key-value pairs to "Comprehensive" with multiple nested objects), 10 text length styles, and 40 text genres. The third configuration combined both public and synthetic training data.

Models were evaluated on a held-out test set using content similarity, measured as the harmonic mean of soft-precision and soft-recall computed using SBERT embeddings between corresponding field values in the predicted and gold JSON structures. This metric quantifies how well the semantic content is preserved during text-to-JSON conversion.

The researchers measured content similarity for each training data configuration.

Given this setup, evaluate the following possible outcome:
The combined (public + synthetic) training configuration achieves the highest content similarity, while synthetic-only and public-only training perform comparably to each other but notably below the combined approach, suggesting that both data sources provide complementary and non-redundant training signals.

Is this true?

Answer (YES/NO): NO